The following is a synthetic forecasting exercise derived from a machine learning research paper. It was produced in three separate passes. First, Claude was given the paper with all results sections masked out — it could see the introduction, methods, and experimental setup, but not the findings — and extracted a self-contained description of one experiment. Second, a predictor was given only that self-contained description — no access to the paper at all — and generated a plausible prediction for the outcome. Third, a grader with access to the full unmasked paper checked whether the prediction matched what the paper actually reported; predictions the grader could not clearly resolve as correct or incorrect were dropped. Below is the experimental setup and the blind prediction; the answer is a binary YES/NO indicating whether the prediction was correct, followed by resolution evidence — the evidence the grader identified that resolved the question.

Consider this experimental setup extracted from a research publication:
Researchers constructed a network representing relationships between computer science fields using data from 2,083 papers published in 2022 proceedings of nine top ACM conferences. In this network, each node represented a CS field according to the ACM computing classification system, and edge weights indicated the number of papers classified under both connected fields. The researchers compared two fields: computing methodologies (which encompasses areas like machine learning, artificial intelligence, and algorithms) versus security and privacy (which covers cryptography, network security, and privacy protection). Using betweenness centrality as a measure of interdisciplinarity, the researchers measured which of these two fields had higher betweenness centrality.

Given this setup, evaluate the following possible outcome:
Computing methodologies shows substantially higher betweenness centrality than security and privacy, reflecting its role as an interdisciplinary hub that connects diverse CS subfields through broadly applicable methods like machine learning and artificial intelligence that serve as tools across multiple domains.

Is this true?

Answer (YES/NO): NO